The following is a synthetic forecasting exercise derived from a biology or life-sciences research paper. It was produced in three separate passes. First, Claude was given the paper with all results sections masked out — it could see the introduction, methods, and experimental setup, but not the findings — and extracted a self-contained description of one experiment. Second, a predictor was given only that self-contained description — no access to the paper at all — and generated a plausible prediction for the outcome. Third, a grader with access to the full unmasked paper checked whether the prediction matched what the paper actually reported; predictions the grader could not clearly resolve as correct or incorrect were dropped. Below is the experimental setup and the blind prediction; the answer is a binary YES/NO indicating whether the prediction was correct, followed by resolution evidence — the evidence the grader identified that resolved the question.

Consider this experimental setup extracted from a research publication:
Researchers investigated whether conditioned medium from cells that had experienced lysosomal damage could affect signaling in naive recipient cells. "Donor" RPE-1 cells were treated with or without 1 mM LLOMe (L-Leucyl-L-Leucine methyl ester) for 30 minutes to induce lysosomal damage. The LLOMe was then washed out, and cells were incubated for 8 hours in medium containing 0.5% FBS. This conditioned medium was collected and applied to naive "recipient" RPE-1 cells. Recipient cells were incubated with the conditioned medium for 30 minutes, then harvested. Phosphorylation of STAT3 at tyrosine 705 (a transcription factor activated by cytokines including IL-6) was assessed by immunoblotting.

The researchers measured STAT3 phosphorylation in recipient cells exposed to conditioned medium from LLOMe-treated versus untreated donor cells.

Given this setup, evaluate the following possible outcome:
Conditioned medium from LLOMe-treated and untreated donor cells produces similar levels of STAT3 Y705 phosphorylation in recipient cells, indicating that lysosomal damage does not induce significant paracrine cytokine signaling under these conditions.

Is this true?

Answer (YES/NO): NO